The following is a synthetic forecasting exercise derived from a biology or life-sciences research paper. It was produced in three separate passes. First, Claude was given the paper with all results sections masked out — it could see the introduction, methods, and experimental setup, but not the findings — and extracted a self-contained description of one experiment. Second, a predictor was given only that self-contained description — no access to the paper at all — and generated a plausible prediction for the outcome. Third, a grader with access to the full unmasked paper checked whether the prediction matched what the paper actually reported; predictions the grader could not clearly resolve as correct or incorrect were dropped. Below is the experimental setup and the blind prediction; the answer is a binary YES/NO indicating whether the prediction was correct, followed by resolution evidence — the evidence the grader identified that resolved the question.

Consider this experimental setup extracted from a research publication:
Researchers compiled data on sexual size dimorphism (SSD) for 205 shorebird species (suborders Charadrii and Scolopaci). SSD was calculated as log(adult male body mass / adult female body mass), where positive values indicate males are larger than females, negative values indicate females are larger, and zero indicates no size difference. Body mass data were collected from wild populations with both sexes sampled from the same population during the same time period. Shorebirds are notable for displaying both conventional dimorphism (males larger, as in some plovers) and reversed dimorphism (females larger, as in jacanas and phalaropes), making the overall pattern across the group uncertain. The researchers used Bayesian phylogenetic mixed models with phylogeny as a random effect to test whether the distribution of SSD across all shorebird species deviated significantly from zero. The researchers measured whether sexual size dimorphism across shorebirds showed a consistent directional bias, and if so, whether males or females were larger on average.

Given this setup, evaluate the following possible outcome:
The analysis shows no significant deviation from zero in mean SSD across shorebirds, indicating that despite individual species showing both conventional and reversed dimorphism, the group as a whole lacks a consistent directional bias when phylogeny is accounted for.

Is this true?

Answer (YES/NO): NO